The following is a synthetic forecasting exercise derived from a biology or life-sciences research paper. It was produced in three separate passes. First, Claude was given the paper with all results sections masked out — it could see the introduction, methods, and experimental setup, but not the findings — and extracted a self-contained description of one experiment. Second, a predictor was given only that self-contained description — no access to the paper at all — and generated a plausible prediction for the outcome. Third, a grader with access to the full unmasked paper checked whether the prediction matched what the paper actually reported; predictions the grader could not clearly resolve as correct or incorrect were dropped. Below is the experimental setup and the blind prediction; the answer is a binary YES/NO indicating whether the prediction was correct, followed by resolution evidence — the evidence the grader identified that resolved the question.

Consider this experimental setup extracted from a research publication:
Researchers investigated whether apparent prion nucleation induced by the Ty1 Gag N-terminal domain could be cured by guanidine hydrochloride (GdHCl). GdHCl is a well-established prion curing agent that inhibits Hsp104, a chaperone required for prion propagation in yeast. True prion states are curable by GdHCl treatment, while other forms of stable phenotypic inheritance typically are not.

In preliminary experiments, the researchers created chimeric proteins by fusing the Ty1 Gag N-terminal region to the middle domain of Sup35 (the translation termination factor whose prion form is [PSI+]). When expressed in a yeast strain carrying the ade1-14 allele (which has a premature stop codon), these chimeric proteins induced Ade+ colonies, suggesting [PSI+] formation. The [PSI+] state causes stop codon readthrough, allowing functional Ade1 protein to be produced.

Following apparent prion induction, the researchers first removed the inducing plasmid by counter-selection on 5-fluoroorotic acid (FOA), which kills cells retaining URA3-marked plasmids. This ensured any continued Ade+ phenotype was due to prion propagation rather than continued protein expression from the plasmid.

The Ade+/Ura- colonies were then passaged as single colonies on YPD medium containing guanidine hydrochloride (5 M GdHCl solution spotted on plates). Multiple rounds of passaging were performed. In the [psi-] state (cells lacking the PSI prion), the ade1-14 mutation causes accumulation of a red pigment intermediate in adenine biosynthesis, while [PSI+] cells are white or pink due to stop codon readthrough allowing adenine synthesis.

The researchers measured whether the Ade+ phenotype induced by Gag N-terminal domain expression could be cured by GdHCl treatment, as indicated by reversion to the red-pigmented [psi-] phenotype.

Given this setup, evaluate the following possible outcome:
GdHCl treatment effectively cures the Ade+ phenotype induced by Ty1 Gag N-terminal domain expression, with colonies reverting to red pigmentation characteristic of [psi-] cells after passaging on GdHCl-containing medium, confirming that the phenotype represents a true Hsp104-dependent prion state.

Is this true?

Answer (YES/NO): YES